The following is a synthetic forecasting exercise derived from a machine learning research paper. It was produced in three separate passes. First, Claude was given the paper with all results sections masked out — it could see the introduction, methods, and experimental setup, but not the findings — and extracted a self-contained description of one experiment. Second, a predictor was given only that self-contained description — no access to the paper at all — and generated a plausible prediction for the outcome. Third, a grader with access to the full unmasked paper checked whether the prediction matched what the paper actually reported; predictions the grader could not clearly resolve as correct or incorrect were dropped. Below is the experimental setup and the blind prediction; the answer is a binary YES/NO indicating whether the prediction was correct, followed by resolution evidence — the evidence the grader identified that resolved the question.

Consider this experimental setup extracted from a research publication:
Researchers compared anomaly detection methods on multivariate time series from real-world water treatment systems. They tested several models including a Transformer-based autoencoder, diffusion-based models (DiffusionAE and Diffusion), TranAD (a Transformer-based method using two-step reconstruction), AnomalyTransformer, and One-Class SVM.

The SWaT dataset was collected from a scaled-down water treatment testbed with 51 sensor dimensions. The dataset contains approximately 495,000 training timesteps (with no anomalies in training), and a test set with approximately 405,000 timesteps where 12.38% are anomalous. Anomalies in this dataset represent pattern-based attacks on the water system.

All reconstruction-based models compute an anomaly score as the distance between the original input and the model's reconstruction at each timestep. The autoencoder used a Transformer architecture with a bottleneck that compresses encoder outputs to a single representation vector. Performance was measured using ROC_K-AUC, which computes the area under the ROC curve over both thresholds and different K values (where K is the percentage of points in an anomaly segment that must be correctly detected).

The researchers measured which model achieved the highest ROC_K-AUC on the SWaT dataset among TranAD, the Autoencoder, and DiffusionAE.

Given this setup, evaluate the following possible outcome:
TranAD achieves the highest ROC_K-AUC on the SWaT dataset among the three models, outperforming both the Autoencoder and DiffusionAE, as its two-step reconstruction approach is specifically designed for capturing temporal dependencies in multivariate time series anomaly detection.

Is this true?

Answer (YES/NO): YES